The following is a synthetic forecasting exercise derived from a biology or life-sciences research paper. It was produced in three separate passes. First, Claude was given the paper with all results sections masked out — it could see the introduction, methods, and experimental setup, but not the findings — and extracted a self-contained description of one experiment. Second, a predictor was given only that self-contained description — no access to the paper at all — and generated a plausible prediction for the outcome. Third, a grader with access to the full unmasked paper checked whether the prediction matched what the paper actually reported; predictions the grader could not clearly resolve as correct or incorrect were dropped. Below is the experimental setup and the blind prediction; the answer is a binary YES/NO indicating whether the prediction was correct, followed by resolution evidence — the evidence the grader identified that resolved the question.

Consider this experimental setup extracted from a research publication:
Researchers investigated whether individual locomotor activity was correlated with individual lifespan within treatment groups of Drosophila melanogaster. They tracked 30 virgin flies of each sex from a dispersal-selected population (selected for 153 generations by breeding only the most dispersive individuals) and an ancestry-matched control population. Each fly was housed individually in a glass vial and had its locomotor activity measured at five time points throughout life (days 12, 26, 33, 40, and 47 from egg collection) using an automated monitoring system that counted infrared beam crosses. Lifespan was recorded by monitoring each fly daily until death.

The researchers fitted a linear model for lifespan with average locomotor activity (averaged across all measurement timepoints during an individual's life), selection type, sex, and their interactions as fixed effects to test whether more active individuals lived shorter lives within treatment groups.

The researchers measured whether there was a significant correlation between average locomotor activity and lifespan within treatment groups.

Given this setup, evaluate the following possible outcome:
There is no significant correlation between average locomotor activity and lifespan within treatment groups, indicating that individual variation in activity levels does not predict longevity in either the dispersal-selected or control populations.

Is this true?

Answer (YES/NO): YES